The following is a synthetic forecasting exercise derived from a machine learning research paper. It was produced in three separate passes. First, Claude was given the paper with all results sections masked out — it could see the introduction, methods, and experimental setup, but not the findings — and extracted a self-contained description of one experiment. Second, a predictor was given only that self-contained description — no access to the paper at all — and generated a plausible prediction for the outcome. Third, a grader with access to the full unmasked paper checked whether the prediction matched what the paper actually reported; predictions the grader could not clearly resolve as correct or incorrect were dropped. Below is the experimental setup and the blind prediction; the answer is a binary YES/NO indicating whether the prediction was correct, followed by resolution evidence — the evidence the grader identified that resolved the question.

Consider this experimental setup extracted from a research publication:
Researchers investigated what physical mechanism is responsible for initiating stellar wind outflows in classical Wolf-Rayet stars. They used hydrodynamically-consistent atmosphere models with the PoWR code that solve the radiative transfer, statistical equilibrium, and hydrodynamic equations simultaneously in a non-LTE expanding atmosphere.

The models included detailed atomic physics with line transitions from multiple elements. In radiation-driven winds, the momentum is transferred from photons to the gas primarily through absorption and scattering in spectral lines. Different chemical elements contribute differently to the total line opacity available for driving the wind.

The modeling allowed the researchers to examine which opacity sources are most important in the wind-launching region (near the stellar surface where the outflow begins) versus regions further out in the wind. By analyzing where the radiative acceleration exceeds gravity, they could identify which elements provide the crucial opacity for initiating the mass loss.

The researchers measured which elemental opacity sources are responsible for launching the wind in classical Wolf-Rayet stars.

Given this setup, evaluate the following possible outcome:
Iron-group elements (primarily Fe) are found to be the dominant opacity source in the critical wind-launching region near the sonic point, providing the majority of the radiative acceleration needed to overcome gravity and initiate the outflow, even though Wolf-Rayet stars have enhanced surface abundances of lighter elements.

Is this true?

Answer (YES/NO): YES